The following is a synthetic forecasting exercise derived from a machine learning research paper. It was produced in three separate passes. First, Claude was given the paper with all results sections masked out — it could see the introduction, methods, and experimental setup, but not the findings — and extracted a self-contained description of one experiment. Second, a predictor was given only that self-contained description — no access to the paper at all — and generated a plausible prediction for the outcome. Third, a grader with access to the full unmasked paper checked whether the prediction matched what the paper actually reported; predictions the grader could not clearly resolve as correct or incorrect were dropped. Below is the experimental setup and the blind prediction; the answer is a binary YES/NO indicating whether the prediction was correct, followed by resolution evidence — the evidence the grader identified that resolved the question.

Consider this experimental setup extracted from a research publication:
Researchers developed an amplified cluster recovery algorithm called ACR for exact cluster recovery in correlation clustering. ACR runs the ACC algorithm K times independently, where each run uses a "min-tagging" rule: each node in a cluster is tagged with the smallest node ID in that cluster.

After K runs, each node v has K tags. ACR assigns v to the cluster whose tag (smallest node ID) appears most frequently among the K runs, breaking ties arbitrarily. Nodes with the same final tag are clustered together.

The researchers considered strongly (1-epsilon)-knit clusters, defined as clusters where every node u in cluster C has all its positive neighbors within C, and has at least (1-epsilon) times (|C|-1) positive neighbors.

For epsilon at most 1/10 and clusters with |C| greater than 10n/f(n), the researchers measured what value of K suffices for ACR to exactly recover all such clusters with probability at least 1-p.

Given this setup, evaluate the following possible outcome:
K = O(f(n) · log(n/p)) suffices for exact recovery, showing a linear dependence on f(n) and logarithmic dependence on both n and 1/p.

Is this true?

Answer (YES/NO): NO